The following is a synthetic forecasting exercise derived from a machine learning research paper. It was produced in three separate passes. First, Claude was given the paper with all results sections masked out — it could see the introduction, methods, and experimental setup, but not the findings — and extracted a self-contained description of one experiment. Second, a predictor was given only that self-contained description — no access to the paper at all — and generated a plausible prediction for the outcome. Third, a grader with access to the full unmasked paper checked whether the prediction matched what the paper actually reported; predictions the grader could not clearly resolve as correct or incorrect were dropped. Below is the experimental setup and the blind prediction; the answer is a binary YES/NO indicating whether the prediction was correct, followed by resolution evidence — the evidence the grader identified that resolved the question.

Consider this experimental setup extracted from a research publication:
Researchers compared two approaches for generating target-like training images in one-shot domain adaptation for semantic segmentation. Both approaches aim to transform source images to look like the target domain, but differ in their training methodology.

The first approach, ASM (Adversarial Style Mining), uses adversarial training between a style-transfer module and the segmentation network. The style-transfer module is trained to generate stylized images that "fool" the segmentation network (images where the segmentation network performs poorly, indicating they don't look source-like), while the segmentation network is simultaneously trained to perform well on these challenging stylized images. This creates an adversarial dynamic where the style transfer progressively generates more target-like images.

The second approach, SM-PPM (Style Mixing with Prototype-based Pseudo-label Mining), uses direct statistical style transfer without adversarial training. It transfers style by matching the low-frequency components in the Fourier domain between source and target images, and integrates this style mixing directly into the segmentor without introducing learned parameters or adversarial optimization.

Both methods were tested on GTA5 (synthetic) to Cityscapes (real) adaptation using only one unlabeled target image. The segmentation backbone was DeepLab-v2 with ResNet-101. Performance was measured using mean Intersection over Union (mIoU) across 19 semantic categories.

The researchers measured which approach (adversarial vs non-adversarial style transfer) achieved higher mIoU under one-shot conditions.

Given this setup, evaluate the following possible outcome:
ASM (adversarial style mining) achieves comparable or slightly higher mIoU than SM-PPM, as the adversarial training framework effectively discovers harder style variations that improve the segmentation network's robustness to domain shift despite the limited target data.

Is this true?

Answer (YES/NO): YES